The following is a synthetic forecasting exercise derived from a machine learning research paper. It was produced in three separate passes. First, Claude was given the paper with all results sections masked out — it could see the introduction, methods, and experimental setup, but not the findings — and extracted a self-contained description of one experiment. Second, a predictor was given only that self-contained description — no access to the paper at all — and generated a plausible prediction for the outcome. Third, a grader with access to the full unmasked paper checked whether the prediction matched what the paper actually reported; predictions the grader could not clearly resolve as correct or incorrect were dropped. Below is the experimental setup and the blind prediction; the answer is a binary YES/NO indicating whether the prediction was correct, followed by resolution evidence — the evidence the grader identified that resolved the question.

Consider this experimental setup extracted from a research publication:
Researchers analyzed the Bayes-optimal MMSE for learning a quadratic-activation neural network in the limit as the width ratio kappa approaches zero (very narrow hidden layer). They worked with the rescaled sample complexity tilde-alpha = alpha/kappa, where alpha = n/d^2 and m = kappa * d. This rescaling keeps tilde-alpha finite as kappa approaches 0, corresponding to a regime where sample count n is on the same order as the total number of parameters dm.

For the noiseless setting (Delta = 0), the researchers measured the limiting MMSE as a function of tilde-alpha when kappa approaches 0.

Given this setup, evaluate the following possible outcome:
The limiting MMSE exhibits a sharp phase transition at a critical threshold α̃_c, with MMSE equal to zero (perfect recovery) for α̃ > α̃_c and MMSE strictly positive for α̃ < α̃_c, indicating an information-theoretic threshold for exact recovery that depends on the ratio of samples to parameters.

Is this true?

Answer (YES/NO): YES